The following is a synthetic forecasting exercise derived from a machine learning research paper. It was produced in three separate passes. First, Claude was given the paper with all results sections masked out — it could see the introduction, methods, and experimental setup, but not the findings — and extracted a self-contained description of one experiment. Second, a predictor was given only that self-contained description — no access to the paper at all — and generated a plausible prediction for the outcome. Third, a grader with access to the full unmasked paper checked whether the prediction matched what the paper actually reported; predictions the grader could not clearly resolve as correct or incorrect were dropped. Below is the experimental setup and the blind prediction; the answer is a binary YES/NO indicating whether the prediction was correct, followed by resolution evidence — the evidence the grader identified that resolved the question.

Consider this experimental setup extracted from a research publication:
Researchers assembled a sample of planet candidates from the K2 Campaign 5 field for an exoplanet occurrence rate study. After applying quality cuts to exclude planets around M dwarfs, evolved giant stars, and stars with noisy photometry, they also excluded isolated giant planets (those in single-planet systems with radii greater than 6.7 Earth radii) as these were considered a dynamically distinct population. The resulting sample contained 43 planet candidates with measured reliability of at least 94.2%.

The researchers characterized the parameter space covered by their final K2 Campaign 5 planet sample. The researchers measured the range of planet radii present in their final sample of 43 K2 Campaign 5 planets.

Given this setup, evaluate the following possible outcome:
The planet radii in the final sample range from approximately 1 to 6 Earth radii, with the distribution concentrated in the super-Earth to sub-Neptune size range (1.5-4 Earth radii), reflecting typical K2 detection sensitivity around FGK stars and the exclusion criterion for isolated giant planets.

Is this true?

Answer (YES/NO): NO